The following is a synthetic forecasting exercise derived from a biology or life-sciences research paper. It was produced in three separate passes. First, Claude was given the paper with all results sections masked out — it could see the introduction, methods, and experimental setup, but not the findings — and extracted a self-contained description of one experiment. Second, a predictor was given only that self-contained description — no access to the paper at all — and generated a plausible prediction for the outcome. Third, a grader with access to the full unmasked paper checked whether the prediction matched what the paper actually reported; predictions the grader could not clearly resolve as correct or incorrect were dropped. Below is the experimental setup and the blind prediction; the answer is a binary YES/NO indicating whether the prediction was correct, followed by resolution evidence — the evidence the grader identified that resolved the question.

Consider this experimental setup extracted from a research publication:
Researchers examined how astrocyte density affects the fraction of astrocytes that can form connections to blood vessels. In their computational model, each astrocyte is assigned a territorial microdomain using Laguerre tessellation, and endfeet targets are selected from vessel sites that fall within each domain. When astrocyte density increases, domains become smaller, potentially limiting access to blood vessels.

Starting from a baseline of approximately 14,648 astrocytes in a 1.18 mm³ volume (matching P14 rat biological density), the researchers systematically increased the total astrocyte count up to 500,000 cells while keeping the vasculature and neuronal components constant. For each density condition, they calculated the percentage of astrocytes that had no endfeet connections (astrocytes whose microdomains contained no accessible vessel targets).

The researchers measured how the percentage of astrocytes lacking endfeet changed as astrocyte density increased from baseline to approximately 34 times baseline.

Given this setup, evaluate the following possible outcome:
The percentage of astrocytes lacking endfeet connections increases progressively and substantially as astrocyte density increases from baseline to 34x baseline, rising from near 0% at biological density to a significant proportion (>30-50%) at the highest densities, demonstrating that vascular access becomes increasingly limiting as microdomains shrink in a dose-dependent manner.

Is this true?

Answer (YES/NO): YES